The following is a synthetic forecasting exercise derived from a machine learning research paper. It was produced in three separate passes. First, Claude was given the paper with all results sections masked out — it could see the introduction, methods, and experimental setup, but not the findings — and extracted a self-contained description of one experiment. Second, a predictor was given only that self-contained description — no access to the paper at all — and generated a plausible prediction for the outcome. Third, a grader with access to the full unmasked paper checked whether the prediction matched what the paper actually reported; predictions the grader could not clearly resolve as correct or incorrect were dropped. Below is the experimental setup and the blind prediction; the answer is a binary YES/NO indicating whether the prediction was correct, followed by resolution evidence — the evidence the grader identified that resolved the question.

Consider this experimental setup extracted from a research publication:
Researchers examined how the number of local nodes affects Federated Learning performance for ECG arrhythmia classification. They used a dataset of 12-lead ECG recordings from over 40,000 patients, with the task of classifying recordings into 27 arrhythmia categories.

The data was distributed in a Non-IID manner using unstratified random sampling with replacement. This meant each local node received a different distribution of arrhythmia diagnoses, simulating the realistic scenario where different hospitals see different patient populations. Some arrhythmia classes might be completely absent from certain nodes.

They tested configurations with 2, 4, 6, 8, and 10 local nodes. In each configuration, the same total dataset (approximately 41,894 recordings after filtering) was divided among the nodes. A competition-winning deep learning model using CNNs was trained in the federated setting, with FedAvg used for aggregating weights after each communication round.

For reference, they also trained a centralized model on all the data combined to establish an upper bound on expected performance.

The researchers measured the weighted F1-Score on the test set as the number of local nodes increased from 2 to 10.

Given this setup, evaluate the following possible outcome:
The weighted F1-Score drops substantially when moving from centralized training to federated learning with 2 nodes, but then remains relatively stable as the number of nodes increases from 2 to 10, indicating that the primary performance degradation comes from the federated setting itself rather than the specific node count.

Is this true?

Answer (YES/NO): NO